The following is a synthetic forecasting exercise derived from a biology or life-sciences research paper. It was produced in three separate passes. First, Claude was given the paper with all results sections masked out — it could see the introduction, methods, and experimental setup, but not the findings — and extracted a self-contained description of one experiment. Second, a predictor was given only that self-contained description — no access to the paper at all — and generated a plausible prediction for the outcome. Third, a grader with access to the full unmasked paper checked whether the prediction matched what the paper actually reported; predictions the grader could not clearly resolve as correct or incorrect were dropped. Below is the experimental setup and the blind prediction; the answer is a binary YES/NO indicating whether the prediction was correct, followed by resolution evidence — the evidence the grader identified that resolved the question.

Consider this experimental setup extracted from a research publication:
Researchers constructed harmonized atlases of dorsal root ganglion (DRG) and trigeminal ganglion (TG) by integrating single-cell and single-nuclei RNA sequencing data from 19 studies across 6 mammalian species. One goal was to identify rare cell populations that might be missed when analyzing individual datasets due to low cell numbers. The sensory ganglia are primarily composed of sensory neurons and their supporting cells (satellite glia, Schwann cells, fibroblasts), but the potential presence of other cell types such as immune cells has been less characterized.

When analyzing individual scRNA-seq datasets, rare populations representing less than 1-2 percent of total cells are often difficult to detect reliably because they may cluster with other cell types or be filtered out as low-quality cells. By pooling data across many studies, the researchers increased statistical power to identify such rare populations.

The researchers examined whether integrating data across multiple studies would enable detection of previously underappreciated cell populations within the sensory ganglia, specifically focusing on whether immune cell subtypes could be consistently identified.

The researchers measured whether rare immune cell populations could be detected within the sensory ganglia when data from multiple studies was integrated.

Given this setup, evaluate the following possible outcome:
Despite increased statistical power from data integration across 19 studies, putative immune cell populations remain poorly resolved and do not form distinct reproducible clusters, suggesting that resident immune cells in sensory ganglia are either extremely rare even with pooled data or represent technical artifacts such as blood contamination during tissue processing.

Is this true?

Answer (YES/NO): NO